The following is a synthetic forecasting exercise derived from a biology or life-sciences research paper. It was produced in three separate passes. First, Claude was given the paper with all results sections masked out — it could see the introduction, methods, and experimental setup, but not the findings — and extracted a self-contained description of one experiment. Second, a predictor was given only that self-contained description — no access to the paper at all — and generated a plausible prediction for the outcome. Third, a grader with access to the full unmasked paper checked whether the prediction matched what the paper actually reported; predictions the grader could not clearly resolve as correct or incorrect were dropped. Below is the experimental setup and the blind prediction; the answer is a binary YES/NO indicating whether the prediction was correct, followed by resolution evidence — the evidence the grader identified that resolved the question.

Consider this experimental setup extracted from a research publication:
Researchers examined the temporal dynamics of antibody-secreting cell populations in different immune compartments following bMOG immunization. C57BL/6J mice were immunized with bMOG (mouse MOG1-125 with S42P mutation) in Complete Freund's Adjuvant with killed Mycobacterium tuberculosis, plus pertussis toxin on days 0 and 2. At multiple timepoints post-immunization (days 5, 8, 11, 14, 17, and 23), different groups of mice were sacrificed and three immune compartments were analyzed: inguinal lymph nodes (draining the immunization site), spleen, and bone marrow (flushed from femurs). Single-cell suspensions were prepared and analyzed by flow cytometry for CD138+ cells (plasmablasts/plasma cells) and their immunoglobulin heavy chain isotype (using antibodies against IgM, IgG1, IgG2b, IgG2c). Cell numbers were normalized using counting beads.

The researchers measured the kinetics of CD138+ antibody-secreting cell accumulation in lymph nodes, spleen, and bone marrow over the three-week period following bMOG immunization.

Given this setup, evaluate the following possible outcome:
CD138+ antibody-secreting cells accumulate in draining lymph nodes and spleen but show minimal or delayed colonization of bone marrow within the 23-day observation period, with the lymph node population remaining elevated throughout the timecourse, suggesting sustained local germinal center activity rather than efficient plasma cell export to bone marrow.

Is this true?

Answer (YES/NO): NO